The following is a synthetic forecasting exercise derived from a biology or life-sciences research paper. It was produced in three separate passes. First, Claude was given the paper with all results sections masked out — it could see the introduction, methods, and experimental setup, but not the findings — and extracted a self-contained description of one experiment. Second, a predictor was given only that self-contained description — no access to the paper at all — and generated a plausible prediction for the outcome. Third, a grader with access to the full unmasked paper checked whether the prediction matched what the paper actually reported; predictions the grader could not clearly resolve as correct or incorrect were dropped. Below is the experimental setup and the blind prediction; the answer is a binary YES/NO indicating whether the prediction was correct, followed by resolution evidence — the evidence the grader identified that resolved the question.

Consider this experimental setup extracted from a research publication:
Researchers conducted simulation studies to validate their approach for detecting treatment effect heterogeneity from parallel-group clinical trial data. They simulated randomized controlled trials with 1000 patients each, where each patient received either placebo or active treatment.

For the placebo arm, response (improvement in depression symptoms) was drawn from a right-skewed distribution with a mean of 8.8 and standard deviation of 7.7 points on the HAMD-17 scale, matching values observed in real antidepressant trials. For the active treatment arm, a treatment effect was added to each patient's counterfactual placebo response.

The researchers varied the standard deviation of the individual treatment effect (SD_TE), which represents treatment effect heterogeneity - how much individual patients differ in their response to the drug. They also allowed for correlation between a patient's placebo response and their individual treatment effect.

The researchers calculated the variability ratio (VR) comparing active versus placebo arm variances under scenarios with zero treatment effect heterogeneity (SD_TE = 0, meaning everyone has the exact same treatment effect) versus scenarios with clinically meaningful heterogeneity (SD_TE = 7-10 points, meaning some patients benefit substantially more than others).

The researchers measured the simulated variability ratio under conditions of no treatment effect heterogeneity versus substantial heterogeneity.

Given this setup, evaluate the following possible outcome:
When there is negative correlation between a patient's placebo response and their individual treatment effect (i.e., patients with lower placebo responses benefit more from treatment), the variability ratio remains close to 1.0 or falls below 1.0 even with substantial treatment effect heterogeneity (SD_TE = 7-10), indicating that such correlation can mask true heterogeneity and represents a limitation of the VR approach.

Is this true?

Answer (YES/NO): YES